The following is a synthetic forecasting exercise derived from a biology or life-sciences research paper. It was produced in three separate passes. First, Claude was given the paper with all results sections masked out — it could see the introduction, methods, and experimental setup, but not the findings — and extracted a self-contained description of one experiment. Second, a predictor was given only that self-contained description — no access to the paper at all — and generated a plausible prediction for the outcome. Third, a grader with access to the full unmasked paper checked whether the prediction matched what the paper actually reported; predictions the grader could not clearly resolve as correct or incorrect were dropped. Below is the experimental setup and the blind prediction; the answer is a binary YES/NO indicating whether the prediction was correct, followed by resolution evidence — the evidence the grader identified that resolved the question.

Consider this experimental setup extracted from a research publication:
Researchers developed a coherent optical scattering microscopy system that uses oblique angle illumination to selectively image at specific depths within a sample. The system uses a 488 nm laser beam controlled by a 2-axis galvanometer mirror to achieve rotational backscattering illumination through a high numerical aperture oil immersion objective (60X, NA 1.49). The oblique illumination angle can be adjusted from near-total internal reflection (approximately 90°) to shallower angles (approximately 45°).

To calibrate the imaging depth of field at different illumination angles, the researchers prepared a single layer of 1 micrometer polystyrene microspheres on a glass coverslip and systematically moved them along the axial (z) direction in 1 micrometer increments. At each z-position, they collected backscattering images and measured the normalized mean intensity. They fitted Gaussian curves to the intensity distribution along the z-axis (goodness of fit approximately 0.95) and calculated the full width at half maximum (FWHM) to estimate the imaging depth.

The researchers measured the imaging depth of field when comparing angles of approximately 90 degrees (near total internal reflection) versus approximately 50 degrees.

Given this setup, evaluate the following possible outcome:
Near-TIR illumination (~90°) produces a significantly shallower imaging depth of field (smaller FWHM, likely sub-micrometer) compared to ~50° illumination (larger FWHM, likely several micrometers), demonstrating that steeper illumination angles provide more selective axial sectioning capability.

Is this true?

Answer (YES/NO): YES